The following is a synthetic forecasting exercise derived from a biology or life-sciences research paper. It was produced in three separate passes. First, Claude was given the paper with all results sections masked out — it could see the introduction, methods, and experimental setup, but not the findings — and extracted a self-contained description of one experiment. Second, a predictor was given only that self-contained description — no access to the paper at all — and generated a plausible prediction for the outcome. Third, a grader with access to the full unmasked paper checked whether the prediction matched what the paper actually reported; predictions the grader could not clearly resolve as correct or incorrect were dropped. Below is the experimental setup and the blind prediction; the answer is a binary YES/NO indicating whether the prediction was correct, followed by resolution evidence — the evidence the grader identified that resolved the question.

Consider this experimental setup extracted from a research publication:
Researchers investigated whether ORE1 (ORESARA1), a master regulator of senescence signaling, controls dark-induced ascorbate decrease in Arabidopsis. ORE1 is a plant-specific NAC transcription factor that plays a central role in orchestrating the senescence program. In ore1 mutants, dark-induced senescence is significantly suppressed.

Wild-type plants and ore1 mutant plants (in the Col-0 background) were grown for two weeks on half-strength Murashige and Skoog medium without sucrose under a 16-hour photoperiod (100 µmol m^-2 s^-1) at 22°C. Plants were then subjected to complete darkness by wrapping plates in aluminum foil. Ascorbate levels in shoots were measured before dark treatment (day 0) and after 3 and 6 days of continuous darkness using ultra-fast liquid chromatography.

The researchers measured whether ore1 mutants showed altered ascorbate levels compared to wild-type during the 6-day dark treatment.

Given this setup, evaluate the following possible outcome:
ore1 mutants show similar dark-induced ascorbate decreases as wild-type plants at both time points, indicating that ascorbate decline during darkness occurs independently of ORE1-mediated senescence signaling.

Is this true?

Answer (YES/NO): YES